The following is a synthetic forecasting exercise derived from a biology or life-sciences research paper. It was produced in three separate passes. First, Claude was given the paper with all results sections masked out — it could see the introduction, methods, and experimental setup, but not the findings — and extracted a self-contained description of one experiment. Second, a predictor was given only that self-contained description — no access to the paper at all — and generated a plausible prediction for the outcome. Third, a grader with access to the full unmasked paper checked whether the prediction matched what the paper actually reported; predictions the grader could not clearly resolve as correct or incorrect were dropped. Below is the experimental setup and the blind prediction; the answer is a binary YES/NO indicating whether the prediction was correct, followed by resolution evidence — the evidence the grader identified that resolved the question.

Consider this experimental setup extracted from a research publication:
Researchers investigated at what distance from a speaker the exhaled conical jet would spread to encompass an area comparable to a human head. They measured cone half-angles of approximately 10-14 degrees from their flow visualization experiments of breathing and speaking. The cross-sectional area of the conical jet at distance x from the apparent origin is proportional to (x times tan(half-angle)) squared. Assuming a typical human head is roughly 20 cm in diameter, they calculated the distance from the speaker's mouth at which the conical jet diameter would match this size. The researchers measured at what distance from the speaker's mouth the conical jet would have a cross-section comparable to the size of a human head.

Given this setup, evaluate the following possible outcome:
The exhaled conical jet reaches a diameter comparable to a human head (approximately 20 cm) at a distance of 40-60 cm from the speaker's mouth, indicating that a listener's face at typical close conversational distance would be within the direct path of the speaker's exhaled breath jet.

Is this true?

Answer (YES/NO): YES